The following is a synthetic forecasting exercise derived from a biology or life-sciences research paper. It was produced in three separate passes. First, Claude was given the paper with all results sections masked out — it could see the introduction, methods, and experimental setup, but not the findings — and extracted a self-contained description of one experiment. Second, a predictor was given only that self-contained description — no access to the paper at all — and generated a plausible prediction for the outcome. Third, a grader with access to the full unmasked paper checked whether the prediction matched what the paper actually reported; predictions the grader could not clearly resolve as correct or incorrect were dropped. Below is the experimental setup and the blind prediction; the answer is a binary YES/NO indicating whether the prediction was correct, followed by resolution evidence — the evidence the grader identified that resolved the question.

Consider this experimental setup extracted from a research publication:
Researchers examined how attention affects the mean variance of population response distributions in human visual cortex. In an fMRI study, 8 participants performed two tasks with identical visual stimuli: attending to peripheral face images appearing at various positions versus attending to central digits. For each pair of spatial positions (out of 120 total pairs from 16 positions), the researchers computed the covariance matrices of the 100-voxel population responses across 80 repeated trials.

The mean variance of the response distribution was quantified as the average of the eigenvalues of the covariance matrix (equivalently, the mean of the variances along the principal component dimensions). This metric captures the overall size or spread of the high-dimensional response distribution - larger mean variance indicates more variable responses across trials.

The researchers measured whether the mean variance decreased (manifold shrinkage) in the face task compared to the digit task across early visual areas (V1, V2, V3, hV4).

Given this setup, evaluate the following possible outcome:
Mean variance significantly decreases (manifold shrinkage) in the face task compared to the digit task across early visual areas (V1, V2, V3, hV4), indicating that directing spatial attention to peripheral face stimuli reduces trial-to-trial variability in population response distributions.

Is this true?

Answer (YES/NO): NO